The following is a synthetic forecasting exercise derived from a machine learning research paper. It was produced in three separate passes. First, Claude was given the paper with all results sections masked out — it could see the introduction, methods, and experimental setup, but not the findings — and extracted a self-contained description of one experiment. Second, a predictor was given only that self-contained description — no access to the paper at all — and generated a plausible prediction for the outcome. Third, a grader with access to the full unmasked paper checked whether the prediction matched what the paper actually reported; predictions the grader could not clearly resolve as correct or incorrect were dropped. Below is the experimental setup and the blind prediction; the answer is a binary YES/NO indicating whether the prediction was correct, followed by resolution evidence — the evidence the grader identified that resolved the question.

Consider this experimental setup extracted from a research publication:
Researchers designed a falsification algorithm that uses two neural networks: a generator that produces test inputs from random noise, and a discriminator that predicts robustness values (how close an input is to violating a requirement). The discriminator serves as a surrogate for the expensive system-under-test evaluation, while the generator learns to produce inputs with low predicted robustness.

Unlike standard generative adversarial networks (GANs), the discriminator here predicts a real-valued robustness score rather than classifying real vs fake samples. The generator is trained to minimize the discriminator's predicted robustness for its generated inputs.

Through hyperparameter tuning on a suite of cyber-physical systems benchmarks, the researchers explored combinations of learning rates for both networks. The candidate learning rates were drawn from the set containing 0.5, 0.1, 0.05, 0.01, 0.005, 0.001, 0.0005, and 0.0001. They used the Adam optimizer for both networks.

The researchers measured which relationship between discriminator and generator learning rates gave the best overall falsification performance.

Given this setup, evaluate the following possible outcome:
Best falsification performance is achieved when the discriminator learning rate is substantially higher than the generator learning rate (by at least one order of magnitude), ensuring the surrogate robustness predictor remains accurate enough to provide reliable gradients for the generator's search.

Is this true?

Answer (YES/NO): YES